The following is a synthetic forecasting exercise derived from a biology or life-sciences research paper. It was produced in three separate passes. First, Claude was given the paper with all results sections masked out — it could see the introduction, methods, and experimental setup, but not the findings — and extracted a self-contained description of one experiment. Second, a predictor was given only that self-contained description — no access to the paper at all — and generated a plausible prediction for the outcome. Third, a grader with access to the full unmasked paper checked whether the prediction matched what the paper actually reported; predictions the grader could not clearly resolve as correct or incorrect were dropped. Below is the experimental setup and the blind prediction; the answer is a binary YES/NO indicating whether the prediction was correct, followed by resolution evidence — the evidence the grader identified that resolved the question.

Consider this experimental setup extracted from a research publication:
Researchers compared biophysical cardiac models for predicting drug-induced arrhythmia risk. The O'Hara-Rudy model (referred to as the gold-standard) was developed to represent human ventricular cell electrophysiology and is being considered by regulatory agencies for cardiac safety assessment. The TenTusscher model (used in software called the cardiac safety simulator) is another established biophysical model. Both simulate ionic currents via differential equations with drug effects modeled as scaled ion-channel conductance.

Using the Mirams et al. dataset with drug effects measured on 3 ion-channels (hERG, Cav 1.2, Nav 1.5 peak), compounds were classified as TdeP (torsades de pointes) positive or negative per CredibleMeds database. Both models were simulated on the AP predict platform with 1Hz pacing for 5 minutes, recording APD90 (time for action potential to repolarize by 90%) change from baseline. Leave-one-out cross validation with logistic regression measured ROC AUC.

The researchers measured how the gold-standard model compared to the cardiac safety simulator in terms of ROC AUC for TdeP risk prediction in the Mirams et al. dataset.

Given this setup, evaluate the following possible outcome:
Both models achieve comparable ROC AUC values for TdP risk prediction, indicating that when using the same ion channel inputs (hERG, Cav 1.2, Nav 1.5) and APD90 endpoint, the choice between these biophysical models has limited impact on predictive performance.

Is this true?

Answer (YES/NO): NO